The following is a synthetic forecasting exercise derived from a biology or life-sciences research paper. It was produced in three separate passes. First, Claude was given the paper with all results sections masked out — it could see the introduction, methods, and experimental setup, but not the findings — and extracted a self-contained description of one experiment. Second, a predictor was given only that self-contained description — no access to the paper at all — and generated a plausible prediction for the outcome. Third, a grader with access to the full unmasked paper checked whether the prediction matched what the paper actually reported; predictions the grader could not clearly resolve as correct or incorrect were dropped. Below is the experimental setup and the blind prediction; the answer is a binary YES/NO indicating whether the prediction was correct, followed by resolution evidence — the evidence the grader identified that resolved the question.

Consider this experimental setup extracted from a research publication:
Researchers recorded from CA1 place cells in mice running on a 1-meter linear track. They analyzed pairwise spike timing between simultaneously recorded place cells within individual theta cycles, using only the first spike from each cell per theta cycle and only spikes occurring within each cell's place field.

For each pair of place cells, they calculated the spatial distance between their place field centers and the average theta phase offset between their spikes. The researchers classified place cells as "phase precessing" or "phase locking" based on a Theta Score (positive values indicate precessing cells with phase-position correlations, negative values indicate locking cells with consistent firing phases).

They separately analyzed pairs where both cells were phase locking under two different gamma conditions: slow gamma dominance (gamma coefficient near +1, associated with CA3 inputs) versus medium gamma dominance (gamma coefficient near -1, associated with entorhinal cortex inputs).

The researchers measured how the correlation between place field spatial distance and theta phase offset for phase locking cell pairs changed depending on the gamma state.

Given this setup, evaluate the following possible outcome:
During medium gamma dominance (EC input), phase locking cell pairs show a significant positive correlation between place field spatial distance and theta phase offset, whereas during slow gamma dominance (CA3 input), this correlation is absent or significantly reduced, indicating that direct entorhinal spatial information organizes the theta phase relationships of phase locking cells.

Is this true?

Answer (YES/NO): NO